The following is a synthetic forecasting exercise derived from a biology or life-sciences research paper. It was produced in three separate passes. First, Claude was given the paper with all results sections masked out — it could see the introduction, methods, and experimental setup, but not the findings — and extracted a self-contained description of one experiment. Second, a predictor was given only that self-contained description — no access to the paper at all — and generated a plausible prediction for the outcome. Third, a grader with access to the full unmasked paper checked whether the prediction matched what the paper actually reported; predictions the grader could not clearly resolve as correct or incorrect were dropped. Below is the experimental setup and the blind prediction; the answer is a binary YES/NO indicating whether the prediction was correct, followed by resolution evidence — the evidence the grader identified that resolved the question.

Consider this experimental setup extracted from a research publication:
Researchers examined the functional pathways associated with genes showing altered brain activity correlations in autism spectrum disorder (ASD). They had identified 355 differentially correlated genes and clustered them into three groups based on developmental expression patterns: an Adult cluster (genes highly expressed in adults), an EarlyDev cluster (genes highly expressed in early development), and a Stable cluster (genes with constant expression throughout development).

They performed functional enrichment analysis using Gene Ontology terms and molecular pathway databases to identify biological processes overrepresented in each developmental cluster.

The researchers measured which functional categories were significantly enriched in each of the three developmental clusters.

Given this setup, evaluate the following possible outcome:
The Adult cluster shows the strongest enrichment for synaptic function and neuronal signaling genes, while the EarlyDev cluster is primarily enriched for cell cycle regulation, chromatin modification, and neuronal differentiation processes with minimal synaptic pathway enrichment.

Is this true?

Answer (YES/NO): NO